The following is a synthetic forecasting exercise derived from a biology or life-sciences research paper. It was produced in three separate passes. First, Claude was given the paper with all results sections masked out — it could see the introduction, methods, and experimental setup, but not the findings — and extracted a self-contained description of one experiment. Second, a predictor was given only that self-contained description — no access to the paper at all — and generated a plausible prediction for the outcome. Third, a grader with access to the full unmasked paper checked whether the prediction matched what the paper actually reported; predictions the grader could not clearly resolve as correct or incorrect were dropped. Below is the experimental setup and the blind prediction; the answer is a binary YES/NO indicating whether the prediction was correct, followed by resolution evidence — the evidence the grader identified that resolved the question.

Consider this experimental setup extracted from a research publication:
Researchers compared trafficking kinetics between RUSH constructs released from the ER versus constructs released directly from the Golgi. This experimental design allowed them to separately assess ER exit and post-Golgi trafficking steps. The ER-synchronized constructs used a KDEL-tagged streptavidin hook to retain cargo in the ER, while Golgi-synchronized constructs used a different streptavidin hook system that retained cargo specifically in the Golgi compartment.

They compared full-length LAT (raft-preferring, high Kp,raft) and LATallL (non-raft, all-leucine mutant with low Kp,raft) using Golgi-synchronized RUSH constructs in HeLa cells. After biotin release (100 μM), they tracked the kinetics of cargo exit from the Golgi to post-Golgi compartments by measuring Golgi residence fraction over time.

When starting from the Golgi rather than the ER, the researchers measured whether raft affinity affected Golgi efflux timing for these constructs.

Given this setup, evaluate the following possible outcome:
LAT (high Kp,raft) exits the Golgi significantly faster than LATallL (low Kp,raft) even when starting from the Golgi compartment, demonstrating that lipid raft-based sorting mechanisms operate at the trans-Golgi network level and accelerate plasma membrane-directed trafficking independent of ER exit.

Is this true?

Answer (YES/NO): YES